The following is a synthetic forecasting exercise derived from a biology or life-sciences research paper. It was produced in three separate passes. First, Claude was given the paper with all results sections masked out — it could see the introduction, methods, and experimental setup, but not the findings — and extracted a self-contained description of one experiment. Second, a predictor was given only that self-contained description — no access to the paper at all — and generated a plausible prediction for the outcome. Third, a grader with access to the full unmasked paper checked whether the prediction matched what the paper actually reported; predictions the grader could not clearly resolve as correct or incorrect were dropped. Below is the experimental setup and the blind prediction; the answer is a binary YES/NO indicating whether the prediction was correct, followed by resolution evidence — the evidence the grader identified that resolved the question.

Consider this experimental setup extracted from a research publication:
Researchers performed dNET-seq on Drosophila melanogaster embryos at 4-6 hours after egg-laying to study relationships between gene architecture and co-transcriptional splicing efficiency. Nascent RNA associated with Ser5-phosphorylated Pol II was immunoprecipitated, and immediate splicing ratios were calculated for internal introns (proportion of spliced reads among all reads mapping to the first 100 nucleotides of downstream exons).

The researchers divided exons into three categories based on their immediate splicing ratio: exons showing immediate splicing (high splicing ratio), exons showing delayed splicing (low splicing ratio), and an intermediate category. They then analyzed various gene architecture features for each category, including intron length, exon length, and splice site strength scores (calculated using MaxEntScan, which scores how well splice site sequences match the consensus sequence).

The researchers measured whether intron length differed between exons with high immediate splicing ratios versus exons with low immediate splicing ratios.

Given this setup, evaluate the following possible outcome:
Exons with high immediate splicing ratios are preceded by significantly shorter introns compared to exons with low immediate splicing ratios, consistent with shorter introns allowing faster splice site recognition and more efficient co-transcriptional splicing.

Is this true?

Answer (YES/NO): YES